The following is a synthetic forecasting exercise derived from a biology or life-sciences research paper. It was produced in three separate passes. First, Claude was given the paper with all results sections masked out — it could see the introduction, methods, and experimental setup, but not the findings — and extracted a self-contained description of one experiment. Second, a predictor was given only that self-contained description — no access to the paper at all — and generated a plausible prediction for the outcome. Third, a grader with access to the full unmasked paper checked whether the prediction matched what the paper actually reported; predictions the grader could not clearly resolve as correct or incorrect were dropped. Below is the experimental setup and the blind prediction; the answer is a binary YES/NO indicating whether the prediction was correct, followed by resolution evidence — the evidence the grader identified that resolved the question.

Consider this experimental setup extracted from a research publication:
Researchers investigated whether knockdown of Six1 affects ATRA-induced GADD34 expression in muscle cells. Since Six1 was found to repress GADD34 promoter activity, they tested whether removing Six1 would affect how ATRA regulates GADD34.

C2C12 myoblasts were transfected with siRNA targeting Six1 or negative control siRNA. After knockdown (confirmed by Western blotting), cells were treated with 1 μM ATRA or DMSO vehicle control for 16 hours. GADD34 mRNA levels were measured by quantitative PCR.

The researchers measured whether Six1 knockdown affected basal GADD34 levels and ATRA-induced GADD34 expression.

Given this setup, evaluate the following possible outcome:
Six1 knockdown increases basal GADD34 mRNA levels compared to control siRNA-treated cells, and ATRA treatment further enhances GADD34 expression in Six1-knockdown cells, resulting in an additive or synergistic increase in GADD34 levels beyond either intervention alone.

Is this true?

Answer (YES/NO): NO